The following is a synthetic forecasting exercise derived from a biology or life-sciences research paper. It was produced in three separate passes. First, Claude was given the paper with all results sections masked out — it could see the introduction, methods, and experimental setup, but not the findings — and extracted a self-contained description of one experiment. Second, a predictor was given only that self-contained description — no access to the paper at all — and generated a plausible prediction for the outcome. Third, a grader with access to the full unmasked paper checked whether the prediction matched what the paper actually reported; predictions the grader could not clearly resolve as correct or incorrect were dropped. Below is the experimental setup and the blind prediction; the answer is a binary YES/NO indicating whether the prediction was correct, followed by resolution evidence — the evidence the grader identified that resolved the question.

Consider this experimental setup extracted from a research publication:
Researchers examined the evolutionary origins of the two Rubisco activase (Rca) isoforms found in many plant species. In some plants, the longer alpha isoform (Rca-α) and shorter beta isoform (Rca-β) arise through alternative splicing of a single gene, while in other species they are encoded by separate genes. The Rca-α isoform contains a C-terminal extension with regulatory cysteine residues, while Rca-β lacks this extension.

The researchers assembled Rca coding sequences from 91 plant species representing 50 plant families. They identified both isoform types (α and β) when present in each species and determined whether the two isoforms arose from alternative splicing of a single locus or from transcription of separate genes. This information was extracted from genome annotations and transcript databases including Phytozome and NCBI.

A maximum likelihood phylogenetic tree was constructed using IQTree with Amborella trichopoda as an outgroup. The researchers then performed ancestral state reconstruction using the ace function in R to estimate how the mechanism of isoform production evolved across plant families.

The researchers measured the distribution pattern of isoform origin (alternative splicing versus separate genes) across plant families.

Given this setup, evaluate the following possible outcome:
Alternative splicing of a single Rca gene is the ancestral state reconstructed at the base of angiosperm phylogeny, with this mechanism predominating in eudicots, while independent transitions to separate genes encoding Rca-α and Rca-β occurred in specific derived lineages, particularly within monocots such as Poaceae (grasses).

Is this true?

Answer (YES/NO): NO